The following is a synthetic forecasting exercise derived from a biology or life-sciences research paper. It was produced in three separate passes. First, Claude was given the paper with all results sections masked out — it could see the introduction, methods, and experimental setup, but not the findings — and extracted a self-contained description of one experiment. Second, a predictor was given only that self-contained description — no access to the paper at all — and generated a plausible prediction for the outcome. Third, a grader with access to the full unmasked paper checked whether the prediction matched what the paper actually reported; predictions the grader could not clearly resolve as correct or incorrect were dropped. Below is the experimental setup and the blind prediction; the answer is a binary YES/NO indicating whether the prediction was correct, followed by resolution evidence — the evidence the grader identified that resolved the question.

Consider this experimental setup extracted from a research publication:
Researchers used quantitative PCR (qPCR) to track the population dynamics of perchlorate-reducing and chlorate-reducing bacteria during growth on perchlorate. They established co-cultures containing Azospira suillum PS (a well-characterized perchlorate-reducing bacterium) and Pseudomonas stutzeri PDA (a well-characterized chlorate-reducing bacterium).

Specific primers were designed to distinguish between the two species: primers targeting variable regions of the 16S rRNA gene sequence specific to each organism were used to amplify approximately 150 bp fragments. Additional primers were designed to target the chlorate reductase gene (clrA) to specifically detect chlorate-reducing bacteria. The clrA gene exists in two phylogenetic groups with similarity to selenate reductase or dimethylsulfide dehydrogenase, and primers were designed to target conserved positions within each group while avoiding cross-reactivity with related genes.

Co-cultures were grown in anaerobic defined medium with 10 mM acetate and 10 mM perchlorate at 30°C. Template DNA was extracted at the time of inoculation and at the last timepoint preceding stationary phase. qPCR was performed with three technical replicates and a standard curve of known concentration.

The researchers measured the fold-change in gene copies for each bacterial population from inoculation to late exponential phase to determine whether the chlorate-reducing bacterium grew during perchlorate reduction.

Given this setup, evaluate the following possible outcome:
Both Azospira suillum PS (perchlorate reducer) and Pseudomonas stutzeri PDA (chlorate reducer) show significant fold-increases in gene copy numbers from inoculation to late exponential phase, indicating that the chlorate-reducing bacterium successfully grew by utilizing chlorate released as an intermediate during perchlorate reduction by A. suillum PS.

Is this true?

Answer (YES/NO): YES